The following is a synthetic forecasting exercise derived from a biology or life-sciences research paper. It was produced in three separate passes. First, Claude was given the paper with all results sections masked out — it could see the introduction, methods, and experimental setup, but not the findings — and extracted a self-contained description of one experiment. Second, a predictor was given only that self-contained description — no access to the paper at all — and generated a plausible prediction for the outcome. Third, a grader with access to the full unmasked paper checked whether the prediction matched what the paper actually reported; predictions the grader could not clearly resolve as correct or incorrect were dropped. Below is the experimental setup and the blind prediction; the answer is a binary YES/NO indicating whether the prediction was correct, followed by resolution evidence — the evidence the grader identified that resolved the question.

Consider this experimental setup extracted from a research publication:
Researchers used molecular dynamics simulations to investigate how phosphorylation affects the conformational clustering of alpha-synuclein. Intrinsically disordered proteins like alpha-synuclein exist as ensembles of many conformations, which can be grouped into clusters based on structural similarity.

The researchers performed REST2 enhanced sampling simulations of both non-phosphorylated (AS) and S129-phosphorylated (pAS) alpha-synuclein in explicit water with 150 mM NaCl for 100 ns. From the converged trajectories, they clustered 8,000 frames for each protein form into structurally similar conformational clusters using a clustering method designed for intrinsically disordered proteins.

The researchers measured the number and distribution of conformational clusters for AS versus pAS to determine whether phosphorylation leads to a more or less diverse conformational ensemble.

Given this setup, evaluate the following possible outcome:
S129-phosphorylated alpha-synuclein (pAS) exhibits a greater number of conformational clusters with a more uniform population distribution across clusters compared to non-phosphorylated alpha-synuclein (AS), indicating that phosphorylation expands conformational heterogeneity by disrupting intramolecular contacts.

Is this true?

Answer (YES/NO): NO